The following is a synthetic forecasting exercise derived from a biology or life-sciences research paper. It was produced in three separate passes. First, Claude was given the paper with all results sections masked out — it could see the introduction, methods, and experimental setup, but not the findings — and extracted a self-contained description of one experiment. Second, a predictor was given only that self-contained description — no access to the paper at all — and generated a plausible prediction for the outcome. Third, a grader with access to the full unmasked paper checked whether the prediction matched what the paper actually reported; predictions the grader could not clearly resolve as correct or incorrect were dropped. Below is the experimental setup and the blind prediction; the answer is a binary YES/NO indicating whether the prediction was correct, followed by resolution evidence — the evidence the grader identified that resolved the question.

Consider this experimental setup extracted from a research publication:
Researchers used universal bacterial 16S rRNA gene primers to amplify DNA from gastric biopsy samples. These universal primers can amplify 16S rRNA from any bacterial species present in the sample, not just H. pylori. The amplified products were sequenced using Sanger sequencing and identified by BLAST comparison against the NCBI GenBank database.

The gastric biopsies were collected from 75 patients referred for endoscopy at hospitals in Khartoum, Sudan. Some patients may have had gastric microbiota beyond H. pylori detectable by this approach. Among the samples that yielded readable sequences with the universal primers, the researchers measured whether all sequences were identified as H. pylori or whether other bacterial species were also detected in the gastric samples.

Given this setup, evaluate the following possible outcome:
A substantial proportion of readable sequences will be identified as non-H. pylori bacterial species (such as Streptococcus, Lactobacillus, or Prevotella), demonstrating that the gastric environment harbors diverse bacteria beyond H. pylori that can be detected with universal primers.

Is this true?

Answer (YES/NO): NO